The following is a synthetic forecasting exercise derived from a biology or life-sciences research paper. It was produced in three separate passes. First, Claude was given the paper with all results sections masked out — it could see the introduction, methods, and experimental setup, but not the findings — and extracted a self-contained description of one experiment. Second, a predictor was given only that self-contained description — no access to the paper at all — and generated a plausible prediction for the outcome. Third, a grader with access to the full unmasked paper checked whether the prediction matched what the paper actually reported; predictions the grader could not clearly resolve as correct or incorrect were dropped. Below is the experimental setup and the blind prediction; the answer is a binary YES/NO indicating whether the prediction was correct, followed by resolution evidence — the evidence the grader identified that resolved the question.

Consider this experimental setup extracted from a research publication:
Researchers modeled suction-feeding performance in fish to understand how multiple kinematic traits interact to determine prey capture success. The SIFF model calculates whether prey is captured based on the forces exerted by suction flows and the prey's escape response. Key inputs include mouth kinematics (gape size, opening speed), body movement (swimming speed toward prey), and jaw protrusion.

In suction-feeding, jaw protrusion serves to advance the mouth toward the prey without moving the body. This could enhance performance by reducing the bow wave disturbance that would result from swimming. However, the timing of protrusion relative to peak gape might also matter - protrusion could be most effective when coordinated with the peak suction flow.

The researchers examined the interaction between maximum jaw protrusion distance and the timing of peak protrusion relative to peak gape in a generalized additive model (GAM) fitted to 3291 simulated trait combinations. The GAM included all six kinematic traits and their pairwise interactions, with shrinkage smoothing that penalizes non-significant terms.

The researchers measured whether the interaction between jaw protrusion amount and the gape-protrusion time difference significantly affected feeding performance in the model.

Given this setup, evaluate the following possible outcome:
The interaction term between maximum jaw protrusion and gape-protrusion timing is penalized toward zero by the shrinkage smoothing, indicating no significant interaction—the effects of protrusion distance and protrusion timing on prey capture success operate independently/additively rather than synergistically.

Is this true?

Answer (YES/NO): YES